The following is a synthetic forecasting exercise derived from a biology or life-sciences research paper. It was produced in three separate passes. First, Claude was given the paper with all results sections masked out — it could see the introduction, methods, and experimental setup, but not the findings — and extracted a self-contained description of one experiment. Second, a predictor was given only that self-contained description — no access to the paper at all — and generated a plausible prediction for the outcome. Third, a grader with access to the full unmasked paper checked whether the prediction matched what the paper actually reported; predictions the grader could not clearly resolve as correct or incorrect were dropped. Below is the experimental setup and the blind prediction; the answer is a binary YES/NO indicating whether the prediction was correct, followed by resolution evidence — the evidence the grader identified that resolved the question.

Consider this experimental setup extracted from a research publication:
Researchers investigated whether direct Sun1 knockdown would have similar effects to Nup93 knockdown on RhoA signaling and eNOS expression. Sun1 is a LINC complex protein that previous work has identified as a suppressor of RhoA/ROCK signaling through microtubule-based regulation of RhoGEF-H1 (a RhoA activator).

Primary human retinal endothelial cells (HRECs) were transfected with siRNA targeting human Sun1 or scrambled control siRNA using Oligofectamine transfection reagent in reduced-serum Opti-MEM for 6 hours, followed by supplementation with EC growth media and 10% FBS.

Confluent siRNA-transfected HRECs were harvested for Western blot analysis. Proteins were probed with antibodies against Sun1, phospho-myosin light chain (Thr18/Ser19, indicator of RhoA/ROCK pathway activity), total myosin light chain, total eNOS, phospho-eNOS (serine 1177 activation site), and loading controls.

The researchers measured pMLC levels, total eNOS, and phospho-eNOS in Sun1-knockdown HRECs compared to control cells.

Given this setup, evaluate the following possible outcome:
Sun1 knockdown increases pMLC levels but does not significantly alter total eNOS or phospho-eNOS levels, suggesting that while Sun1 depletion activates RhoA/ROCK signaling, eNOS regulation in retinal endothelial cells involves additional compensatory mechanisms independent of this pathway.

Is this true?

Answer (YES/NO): NO